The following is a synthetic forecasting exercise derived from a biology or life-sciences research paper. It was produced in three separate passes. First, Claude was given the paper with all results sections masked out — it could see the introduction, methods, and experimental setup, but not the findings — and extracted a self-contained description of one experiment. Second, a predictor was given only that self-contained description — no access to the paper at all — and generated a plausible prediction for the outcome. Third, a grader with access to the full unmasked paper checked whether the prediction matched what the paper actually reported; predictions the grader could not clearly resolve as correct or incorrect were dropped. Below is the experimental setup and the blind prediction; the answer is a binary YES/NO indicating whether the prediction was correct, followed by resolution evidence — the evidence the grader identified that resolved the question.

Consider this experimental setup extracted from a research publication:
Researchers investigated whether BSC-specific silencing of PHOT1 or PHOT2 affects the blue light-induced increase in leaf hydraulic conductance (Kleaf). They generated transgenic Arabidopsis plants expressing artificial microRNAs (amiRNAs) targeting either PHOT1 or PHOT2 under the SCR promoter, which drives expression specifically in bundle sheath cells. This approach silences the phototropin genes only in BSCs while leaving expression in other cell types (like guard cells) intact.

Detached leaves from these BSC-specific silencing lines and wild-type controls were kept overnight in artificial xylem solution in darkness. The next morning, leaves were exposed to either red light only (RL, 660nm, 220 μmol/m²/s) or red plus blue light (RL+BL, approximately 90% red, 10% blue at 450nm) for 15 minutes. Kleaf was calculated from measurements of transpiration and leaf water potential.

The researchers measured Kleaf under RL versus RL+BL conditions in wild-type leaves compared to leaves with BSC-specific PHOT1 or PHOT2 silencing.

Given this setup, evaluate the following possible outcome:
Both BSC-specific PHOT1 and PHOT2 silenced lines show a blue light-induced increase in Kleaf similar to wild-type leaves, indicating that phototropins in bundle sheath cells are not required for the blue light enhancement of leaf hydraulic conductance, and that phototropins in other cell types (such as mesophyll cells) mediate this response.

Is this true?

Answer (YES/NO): NO